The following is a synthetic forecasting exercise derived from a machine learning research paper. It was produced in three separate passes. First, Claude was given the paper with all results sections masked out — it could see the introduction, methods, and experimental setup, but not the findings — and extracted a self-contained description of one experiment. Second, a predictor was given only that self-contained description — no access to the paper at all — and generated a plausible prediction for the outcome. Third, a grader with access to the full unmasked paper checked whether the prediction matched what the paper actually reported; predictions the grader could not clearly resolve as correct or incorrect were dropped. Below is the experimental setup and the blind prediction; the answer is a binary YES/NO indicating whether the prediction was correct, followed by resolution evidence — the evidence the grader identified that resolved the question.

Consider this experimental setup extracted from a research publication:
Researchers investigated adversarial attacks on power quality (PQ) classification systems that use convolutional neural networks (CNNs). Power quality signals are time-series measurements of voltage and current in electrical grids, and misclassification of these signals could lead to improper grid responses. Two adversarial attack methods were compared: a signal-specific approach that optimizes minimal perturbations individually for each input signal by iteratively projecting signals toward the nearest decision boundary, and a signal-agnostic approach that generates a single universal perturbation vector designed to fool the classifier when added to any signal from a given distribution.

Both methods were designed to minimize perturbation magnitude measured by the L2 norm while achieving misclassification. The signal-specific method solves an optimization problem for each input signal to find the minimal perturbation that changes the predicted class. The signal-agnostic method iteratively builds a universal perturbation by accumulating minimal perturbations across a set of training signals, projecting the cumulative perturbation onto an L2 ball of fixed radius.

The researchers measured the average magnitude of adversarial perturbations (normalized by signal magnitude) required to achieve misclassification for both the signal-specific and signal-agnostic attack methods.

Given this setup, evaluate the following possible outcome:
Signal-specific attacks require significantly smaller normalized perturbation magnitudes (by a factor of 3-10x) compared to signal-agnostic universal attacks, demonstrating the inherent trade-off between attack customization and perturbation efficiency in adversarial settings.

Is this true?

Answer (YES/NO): YES